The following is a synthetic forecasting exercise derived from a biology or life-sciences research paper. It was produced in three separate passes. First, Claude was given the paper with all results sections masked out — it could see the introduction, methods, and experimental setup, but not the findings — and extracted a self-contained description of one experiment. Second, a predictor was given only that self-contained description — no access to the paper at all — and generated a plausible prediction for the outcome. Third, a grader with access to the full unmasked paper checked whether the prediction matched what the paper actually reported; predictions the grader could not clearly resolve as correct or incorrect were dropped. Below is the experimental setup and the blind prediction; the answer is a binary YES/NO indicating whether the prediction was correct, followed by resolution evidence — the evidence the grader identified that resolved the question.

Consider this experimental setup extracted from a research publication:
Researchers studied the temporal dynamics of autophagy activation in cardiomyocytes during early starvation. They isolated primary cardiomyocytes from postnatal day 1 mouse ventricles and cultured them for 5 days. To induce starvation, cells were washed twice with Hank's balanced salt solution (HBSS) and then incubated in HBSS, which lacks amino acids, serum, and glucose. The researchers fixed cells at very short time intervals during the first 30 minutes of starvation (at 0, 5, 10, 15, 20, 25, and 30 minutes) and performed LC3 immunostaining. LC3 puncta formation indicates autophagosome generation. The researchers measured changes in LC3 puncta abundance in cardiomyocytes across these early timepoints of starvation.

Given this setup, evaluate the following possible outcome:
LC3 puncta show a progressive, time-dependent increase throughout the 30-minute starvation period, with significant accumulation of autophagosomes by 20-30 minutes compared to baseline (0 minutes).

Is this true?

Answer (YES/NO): NO